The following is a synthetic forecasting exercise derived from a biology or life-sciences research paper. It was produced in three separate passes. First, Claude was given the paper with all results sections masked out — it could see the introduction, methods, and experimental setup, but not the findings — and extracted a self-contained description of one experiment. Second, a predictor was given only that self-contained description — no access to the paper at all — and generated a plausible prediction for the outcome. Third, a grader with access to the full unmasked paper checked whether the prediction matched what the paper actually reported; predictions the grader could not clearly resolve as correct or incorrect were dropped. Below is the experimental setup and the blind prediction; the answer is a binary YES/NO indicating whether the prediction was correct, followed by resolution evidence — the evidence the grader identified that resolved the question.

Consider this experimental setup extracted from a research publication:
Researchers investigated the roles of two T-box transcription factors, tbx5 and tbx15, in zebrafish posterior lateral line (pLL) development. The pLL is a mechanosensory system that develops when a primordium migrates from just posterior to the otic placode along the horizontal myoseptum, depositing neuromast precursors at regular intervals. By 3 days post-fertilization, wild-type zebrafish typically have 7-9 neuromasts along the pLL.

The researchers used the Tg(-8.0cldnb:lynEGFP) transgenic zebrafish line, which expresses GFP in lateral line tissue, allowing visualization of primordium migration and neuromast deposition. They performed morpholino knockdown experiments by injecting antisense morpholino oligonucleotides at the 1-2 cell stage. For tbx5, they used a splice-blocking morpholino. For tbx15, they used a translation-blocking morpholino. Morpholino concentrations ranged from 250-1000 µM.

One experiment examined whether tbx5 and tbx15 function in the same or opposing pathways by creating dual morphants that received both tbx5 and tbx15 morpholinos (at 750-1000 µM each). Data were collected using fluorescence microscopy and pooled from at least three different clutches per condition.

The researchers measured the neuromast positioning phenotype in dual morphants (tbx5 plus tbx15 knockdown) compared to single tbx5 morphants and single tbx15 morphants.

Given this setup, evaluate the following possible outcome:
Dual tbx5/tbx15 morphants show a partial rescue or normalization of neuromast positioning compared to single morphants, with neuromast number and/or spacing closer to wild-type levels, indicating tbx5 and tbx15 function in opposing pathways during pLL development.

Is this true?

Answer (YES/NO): NO